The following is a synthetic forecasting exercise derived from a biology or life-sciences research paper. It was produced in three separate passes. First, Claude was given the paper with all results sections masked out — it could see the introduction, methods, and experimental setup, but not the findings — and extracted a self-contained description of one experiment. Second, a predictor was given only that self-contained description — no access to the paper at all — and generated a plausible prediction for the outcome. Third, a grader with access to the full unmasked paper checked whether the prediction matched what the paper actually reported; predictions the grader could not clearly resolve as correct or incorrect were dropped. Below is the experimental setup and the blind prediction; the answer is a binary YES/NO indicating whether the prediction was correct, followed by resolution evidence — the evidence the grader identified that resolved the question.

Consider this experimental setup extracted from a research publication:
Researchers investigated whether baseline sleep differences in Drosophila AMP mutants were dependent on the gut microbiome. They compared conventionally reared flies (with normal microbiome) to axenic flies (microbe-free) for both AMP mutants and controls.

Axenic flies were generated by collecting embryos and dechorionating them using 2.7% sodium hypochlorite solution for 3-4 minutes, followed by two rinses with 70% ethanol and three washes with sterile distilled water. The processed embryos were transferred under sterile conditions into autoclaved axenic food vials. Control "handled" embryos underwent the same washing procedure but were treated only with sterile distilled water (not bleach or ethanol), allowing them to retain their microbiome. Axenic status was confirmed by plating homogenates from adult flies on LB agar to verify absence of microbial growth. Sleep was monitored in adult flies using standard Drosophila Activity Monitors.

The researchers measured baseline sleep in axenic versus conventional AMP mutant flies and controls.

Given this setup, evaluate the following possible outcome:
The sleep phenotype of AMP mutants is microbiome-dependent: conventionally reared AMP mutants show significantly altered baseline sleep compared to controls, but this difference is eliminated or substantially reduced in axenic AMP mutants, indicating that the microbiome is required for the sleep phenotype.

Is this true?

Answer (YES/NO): NO